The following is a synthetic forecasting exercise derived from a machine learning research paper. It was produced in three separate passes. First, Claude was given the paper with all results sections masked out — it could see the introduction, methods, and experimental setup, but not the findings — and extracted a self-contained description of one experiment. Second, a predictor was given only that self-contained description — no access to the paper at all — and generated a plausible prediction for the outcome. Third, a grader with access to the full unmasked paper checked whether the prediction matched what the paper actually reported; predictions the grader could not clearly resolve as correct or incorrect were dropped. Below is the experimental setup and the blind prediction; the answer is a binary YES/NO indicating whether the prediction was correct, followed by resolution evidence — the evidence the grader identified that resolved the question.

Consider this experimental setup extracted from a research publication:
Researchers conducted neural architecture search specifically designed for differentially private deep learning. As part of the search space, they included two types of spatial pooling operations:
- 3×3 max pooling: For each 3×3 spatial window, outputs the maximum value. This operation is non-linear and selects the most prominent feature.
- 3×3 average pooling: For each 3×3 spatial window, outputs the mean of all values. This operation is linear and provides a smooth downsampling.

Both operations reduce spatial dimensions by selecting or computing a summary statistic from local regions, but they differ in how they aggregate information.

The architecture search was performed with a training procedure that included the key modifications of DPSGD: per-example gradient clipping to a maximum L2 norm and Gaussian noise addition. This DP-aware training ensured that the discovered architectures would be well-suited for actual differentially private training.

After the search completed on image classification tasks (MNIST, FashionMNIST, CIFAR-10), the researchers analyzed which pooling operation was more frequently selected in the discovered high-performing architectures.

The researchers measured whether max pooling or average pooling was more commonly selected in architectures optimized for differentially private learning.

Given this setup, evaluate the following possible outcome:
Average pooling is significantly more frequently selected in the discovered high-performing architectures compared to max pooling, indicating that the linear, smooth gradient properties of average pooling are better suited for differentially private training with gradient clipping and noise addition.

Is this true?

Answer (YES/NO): NO